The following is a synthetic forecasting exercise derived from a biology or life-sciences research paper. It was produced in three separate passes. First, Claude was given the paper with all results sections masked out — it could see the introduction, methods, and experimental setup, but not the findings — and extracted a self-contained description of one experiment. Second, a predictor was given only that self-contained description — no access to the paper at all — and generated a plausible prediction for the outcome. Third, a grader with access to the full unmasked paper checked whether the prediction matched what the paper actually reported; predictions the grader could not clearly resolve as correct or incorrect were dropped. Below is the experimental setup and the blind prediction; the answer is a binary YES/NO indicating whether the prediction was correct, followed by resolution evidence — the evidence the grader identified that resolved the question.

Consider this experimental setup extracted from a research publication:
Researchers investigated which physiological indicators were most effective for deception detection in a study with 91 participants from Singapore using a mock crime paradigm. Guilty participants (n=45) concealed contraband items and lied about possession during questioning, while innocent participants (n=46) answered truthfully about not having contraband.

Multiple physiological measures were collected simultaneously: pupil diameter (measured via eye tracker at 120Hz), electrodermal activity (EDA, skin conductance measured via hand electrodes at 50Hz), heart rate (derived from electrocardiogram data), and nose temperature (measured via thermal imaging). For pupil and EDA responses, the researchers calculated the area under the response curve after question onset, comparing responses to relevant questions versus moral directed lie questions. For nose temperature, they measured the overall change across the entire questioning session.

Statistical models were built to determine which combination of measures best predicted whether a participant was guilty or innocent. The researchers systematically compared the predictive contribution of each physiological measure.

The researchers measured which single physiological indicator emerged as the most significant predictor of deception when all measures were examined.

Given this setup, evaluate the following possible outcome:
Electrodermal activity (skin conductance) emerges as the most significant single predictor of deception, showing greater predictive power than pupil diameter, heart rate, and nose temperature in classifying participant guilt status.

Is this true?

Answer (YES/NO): NO